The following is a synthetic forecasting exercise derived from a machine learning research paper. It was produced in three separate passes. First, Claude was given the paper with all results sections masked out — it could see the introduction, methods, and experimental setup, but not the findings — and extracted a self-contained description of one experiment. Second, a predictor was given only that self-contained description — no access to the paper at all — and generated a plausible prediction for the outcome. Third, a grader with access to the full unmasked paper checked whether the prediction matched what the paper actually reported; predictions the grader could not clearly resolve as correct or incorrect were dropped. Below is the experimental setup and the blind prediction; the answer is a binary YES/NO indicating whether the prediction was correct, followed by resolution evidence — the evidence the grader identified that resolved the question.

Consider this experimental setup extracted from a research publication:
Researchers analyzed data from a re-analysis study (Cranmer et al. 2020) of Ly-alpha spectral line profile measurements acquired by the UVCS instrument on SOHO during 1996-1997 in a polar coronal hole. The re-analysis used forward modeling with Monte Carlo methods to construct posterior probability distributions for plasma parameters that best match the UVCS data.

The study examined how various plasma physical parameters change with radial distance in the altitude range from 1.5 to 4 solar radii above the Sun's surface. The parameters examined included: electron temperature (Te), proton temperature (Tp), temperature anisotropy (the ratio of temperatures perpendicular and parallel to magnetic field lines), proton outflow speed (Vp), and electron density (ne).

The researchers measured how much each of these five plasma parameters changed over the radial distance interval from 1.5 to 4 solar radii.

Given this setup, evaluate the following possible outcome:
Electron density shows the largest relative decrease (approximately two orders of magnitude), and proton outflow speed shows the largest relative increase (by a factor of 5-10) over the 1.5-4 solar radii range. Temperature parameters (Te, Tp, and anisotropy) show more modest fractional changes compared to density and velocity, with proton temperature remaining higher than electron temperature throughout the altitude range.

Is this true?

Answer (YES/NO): NO